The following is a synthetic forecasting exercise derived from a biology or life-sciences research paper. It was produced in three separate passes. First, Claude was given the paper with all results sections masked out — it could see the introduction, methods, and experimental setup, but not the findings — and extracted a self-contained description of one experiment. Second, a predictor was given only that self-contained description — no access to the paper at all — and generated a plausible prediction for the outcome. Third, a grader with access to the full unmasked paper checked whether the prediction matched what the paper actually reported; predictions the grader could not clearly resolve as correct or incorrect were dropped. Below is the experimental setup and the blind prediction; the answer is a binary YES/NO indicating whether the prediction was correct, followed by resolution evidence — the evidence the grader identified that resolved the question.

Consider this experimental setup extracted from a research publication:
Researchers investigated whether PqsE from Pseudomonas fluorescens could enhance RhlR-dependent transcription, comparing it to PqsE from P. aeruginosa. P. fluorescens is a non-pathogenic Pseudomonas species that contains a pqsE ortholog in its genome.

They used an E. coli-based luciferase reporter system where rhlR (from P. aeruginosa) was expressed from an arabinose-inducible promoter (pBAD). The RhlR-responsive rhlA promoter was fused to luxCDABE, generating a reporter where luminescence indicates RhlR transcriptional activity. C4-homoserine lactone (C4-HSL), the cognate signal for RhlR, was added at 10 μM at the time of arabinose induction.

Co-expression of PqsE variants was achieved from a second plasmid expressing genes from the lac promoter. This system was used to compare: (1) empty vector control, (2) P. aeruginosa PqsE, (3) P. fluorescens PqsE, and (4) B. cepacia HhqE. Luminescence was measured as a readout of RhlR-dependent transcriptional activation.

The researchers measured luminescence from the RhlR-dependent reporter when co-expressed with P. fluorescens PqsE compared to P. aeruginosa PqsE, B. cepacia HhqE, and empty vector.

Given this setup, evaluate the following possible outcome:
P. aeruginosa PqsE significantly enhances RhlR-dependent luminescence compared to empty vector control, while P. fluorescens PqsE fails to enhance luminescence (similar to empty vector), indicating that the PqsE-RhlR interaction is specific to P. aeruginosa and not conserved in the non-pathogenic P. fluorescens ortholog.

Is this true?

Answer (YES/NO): NO